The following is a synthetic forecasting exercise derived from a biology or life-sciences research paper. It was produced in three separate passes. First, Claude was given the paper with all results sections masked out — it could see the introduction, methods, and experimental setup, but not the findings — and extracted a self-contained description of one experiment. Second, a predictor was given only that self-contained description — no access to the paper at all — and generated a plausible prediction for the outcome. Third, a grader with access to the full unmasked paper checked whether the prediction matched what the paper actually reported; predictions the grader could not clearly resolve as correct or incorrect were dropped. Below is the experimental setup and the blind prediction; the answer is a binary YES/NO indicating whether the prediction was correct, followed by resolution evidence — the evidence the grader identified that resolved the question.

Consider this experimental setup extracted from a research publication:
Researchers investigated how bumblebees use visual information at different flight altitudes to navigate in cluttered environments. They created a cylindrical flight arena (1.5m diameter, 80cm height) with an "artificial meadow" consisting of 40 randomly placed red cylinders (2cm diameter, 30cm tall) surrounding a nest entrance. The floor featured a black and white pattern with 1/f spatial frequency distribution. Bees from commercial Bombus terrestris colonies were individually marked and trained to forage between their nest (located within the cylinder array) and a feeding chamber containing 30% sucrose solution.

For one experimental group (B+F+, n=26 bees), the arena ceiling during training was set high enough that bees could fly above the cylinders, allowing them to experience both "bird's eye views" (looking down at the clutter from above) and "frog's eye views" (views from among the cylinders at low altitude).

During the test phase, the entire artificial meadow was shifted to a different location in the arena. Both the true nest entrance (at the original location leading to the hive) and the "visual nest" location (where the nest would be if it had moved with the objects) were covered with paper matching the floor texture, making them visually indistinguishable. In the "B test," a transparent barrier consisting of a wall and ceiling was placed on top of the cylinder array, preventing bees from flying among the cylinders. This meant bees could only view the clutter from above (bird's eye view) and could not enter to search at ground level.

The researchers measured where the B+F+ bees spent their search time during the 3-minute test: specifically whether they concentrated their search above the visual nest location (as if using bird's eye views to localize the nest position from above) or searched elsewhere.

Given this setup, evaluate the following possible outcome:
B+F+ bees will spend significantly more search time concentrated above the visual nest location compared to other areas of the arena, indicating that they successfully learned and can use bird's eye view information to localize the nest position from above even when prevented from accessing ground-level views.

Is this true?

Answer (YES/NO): NO